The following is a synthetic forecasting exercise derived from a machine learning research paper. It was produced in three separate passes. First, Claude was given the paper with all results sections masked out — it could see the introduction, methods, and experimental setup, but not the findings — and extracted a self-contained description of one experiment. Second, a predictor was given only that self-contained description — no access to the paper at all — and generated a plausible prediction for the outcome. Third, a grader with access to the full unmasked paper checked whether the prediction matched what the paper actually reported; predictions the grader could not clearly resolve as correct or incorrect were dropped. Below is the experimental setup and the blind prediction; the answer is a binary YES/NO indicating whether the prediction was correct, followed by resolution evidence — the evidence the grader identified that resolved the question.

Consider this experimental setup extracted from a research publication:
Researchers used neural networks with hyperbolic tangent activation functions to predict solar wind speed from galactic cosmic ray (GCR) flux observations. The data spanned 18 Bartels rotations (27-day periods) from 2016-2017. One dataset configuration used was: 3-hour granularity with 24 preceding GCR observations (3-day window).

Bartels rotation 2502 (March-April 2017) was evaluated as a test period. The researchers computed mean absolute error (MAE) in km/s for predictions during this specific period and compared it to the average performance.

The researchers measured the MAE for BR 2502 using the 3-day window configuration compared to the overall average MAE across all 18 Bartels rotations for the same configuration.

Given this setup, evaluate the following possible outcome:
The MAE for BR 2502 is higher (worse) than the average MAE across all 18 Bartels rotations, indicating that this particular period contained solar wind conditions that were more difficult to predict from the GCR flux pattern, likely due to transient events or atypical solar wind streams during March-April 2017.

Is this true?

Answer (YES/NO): YES